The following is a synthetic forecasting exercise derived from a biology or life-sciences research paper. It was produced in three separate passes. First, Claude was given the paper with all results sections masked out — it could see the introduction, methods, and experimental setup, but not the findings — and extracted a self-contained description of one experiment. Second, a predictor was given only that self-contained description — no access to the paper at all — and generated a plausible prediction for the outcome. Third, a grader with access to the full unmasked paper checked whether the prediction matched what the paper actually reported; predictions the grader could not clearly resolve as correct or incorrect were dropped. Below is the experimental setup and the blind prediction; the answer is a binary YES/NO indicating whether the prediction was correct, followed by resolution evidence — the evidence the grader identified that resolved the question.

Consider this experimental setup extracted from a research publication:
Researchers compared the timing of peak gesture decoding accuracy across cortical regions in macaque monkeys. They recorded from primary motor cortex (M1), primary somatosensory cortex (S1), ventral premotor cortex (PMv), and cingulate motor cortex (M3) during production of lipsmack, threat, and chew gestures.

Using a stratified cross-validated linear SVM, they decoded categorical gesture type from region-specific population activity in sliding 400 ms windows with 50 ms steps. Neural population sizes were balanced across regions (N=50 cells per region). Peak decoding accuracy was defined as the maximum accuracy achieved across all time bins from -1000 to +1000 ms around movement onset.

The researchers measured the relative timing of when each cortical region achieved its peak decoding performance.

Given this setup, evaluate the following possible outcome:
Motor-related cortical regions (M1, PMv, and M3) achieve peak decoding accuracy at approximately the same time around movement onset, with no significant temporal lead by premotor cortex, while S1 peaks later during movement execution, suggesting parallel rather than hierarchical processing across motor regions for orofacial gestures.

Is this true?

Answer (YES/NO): NO